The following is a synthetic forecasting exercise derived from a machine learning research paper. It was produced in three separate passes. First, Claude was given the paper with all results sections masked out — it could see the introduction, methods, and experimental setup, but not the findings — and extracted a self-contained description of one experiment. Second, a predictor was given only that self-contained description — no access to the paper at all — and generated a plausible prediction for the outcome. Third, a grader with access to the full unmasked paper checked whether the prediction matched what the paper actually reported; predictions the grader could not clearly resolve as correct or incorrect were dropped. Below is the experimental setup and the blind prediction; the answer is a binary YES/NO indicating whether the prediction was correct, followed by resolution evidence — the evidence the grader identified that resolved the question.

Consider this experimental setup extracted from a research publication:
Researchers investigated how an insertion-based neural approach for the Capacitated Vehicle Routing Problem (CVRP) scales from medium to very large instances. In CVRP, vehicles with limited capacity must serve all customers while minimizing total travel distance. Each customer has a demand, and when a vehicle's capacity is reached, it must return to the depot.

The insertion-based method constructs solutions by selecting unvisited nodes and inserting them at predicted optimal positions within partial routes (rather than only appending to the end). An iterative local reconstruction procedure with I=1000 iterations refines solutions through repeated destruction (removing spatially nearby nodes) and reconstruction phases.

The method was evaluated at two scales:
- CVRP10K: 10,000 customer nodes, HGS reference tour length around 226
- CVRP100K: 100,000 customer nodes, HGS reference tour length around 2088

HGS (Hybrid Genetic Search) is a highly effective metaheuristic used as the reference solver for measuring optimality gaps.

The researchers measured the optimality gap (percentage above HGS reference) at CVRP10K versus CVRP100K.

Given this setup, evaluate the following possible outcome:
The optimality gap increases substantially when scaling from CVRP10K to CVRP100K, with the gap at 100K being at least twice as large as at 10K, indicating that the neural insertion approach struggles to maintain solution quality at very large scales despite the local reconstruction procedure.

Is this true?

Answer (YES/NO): NO